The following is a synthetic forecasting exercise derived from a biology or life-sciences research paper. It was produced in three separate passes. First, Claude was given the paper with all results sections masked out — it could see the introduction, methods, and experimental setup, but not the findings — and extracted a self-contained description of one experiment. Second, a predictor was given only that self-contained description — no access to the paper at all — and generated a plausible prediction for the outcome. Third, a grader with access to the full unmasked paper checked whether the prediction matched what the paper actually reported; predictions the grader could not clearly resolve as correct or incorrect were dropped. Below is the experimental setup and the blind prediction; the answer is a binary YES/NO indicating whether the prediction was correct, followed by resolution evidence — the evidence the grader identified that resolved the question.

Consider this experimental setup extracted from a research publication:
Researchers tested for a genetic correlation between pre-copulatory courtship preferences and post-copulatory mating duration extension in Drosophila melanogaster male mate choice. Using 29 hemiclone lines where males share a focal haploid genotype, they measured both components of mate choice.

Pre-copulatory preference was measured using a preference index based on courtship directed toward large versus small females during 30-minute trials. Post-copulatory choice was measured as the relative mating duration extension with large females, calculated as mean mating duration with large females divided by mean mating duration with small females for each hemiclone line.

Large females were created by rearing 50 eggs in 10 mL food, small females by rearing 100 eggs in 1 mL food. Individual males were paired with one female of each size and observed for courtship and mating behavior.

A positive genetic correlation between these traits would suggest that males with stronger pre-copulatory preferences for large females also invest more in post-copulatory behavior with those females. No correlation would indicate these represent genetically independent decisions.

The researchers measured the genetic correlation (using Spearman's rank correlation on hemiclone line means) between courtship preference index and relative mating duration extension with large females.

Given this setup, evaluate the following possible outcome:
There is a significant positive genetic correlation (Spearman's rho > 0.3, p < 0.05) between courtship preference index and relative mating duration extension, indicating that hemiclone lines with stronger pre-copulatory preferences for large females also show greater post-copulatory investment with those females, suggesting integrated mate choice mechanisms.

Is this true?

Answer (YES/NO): NO